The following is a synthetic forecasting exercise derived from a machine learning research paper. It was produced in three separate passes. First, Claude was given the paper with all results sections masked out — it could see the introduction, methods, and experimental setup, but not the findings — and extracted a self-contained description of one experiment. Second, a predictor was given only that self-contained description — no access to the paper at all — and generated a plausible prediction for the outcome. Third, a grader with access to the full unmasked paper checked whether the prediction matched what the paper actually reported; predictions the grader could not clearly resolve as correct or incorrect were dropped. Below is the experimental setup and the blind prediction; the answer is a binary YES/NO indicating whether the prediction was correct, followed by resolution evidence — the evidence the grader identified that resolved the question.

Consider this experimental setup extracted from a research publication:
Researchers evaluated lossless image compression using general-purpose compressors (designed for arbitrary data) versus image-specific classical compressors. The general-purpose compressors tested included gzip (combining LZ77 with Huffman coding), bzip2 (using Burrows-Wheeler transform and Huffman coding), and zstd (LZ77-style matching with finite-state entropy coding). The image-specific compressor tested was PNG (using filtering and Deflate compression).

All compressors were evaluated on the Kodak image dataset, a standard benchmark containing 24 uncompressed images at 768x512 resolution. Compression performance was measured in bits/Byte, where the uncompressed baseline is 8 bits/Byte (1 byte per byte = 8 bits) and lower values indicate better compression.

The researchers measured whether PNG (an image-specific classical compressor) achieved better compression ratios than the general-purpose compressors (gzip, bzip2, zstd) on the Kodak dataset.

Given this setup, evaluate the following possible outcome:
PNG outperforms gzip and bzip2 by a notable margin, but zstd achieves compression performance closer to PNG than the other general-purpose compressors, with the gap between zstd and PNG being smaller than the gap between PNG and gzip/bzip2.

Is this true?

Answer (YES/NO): NO